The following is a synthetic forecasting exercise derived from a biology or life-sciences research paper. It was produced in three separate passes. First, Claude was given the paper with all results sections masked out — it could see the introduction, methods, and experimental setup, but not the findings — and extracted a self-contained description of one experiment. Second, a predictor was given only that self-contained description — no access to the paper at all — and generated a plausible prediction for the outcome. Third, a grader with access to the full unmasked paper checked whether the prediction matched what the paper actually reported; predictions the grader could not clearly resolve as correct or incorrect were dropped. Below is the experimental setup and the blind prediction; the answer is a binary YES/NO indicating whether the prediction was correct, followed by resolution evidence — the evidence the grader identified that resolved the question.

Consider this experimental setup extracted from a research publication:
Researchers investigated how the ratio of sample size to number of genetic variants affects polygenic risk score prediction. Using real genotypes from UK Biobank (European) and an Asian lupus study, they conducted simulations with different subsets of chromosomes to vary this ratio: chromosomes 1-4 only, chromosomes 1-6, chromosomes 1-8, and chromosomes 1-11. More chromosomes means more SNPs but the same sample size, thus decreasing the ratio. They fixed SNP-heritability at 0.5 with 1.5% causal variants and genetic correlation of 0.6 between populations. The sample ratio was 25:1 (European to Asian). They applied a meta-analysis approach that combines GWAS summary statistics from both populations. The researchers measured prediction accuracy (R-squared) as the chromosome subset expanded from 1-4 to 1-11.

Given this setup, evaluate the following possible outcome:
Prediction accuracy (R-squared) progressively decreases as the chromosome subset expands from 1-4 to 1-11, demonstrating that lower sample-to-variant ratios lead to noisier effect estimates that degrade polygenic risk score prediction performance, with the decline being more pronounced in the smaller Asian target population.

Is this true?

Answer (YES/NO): YES